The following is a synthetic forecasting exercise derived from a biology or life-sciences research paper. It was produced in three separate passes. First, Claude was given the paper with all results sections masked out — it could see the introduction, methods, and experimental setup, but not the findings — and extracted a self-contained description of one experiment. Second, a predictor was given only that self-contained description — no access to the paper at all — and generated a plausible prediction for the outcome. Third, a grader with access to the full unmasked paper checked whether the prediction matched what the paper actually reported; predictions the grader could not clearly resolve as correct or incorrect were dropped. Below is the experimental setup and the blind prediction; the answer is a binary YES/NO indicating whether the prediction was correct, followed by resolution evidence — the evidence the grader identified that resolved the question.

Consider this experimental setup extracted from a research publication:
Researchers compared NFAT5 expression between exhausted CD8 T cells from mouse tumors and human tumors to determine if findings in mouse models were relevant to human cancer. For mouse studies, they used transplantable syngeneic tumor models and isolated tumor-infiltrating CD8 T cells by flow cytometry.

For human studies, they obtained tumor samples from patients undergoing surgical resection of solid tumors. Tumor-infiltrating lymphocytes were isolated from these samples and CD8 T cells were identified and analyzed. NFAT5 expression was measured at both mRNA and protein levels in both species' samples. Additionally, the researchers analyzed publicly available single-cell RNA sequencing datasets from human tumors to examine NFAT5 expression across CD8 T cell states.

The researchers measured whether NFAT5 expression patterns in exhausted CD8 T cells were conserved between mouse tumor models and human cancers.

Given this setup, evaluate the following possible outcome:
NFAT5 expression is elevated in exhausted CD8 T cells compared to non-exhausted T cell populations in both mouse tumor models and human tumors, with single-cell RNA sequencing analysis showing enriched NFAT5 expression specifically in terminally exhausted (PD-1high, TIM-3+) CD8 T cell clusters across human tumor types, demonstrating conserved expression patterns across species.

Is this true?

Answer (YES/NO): NO